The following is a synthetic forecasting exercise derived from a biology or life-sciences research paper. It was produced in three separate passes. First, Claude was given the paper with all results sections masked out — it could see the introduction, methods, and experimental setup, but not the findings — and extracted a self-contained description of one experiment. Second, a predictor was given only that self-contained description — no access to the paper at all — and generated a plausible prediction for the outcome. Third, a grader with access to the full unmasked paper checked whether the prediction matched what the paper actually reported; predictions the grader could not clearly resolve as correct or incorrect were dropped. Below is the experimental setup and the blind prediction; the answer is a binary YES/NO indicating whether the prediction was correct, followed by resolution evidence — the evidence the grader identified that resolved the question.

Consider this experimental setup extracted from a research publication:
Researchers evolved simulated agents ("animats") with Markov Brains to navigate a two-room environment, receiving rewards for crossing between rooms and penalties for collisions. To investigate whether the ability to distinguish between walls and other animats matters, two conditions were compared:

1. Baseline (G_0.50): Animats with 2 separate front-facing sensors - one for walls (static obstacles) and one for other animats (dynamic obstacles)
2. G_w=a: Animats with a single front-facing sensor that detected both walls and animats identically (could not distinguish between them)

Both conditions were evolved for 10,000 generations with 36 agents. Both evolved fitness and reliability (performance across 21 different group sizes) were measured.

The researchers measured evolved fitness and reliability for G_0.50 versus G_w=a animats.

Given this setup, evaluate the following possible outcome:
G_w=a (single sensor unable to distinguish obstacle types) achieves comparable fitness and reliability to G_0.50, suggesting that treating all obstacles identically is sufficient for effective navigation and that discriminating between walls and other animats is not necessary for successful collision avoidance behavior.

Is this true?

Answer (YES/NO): NO